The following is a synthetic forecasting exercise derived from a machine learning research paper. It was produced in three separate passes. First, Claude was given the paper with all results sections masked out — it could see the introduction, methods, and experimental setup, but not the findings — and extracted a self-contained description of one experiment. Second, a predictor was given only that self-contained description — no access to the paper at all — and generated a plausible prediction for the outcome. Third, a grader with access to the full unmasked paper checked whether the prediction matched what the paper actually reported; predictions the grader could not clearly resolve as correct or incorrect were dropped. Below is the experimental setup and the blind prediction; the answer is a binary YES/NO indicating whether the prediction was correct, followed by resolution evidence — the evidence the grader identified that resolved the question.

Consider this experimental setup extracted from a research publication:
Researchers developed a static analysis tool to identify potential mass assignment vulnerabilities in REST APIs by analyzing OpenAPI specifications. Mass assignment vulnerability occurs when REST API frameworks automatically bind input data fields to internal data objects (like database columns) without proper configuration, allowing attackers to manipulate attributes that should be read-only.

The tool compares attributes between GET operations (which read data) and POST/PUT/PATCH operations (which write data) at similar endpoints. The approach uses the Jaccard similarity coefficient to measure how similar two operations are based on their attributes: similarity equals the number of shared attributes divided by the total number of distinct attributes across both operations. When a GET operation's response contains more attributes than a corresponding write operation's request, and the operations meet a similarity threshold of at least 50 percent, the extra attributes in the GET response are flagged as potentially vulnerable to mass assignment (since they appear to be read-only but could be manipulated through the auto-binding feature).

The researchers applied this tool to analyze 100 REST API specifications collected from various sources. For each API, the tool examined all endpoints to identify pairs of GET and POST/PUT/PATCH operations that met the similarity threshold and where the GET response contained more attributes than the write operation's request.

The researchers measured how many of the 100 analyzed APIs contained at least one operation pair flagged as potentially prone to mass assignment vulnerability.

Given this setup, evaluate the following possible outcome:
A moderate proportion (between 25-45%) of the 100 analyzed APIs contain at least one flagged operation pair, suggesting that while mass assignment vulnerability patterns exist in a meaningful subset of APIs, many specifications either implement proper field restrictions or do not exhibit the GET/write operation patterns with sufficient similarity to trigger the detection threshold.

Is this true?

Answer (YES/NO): YES